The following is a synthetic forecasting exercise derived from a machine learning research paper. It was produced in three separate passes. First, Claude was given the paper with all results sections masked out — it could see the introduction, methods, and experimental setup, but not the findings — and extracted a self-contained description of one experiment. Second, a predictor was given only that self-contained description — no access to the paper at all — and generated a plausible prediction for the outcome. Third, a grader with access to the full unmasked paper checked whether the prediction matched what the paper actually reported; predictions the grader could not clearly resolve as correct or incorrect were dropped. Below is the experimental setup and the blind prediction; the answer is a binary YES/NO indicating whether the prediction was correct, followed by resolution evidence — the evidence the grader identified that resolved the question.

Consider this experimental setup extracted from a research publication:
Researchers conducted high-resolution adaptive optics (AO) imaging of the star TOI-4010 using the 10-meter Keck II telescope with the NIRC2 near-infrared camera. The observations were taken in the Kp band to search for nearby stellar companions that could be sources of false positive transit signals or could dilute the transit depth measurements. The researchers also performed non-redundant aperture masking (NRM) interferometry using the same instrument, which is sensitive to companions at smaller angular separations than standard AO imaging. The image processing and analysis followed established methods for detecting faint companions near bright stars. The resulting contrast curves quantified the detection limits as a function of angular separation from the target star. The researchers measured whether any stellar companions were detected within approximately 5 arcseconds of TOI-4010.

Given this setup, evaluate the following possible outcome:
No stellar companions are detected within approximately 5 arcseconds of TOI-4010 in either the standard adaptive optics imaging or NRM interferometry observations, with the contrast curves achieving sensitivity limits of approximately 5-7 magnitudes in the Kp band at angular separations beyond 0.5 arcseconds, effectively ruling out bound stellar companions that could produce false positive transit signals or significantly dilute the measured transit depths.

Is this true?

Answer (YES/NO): NO